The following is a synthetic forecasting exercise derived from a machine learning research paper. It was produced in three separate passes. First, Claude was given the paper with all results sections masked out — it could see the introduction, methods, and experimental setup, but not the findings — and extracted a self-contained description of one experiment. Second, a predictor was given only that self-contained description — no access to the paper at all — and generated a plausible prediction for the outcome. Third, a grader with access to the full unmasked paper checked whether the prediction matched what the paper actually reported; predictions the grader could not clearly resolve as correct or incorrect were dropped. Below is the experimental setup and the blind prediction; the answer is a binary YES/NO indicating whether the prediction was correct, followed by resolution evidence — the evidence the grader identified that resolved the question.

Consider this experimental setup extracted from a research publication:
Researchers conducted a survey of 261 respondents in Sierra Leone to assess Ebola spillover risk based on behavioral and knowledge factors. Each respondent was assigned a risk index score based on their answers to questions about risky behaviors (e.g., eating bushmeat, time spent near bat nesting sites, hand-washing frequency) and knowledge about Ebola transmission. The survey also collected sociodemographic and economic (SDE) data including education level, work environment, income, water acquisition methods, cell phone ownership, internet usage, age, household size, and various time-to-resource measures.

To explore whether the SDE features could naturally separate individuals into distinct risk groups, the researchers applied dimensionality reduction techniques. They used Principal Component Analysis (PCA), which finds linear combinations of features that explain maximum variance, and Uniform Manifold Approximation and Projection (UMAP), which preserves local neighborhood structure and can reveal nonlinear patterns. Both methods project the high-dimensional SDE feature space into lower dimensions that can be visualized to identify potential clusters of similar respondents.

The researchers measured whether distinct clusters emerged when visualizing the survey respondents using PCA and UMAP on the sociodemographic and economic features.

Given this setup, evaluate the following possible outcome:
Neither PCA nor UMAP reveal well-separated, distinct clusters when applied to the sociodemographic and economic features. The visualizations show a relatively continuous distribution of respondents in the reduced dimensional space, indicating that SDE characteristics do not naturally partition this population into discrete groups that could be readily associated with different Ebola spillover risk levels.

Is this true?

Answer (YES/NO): YES